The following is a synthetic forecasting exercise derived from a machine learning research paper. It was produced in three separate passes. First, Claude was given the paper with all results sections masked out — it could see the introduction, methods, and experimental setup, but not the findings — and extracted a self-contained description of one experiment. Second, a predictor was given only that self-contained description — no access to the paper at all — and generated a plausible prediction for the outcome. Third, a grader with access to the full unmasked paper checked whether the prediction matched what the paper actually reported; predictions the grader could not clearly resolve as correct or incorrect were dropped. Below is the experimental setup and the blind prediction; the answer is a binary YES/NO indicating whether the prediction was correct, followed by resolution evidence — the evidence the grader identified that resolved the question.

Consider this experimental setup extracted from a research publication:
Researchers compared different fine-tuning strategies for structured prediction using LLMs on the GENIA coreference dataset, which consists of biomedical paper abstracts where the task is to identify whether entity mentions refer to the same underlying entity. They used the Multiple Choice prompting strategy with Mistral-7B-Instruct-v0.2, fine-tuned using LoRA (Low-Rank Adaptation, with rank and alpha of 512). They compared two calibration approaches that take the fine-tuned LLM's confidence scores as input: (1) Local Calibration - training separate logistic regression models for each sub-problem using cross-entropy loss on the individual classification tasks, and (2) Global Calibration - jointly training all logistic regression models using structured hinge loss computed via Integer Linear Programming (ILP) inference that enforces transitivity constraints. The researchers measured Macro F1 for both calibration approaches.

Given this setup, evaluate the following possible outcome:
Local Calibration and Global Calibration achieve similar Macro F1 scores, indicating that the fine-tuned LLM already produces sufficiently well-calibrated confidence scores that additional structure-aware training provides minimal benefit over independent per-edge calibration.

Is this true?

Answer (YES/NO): YES